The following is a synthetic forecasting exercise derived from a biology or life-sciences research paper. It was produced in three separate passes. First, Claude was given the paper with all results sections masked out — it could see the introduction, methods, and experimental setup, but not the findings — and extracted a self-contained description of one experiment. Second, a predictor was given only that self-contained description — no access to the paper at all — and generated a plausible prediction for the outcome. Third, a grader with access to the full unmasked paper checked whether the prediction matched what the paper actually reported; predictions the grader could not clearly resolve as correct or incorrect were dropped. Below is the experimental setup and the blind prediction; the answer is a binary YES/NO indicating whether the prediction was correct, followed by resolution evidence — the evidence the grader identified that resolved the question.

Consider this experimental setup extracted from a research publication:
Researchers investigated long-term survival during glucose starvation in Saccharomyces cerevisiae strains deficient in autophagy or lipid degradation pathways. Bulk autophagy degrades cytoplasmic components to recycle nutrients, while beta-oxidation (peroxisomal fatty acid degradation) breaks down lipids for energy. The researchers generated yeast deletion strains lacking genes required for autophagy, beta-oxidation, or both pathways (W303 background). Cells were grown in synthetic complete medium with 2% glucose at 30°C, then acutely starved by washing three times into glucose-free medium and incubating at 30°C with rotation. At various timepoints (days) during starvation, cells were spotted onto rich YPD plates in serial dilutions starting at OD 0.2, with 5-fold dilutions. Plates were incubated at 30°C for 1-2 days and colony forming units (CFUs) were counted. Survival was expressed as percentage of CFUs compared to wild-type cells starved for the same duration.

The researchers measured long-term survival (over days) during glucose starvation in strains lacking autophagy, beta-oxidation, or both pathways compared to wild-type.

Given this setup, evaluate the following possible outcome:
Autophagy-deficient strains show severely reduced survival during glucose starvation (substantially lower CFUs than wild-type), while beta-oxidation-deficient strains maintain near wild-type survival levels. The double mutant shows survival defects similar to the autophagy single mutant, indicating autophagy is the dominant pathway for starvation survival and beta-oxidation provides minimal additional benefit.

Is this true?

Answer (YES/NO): NO